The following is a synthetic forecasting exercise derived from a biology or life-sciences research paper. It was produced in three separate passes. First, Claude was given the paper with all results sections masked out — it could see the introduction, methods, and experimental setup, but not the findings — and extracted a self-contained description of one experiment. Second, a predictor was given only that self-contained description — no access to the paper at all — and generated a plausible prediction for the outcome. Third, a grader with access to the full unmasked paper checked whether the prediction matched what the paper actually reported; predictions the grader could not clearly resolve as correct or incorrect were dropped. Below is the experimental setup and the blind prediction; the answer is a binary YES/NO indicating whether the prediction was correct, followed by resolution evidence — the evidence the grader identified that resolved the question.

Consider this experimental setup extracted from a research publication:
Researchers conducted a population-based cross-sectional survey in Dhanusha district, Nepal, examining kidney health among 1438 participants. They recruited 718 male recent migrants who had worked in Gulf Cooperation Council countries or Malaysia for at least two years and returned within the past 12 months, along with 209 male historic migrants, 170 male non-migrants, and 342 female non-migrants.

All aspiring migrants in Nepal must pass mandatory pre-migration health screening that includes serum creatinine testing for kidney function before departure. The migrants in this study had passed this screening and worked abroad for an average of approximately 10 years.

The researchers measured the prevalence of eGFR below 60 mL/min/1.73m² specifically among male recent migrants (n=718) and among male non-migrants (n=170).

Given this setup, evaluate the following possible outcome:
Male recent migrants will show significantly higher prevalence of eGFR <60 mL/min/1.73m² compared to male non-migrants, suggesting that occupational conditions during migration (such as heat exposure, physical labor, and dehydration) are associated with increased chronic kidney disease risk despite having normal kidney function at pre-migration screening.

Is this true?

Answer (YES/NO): NO